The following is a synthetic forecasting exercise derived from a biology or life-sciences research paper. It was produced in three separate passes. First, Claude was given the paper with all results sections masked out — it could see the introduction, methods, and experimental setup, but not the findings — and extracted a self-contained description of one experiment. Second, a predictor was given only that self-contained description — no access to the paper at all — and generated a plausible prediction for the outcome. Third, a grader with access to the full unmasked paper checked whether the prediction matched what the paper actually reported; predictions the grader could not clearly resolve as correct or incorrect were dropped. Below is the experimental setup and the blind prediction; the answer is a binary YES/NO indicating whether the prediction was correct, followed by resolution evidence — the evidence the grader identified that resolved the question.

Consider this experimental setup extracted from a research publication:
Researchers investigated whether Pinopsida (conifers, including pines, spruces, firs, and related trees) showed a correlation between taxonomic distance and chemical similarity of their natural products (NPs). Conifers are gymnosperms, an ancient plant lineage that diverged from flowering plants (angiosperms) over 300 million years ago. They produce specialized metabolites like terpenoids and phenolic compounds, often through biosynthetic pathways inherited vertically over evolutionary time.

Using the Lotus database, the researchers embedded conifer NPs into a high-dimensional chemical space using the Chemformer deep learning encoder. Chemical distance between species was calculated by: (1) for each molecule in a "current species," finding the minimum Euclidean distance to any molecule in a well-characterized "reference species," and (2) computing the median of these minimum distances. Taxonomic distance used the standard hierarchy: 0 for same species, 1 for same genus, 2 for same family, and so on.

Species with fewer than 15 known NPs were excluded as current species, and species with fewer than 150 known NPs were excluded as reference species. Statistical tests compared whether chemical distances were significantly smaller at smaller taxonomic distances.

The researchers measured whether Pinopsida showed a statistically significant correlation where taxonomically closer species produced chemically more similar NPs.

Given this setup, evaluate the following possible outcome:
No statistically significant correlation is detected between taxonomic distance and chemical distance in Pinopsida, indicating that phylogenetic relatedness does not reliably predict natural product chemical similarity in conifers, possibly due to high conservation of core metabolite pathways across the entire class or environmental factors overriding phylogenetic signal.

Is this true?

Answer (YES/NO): NO